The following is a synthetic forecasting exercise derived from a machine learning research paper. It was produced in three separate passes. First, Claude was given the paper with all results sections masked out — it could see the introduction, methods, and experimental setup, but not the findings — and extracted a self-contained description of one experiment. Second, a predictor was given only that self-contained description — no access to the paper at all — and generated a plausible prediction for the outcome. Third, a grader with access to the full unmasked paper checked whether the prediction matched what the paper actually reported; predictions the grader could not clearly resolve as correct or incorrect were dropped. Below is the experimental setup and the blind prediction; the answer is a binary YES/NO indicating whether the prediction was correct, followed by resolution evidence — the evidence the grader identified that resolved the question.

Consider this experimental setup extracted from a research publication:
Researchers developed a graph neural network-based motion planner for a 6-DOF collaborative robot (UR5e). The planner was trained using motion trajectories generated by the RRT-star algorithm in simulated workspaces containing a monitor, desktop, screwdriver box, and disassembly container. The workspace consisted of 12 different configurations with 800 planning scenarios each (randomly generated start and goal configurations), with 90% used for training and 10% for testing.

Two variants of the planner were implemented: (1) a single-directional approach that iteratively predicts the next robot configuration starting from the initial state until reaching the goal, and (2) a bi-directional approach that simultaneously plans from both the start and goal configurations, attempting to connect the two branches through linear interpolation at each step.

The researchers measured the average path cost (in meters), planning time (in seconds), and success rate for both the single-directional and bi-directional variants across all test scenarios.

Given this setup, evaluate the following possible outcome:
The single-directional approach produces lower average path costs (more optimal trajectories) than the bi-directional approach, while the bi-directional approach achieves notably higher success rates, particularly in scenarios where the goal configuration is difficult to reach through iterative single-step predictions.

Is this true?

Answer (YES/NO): NO